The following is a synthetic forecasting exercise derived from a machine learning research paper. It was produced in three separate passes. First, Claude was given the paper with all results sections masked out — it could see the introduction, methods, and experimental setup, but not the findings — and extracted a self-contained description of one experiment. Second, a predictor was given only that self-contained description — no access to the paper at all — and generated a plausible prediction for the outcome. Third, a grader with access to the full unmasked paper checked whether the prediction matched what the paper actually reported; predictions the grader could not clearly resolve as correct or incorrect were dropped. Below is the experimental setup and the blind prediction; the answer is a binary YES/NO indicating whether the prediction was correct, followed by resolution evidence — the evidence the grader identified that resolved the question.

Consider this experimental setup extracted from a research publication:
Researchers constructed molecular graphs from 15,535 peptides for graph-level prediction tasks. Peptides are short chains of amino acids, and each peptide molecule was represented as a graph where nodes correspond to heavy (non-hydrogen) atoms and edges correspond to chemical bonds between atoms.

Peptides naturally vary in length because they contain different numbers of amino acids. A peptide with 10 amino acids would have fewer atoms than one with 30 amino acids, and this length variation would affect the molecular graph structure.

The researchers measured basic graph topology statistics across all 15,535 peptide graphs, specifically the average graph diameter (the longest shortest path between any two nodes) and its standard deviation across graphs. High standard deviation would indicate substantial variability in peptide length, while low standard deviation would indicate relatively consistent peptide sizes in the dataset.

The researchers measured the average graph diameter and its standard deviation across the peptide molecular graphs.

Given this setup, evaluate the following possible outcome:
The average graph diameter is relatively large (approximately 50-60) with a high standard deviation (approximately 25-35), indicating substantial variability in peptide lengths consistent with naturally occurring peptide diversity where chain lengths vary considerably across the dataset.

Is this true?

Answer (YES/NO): YES